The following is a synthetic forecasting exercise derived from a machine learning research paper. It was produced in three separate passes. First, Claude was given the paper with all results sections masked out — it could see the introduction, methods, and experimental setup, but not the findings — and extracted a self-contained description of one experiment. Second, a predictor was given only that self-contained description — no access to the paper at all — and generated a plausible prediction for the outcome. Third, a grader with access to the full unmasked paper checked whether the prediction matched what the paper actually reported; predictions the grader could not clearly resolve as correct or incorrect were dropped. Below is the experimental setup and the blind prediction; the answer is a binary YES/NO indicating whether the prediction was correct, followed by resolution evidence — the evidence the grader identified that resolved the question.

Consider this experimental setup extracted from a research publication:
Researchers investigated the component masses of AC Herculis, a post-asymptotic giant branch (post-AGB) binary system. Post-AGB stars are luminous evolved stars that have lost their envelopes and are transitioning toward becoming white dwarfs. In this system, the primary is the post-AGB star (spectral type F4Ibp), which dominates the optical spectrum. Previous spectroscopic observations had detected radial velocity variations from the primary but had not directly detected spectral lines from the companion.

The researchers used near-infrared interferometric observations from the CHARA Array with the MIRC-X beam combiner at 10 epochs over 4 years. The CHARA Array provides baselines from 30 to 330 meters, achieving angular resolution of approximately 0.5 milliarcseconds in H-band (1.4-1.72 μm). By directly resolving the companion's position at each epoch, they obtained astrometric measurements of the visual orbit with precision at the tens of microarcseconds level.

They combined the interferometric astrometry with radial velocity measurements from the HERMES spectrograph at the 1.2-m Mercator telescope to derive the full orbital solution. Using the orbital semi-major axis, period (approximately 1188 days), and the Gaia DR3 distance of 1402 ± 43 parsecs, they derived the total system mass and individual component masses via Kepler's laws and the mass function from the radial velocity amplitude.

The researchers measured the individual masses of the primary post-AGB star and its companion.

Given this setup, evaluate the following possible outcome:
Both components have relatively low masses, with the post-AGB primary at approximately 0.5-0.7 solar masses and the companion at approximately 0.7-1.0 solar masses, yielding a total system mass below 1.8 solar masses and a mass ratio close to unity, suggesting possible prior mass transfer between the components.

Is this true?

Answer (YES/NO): NO